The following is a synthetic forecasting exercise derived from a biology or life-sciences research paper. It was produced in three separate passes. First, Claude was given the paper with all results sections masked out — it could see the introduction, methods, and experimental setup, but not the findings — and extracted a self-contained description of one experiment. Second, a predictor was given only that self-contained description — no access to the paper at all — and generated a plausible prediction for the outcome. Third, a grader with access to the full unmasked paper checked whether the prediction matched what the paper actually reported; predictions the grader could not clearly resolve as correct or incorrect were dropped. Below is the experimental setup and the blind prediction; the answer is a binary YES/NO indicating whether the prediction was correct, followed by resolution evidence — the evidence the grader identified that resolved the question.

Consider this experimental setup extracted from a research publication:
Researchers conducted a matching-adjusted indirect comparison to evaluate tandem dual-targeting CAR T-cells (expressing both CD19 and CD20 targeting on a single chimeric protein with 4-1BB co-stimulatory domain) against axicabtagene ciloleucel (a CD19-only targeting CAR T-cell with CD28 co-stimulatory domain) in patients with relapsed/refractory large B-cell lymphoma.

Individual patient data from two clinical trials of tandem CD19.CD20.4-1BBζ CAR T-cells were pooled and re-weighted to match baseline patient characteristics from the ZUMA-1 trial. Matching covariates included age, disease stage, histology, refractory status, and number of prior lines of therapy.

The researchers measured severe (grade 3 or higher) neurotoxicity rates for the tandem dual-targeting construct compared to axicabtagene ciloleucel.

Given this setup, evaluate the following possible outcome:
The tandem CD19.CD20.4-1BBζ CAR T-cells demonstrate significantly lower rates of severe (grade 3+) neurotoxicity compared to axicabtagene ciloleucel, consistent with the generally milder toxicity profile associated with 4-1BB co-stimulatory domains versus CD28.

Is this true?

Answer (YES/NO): YES